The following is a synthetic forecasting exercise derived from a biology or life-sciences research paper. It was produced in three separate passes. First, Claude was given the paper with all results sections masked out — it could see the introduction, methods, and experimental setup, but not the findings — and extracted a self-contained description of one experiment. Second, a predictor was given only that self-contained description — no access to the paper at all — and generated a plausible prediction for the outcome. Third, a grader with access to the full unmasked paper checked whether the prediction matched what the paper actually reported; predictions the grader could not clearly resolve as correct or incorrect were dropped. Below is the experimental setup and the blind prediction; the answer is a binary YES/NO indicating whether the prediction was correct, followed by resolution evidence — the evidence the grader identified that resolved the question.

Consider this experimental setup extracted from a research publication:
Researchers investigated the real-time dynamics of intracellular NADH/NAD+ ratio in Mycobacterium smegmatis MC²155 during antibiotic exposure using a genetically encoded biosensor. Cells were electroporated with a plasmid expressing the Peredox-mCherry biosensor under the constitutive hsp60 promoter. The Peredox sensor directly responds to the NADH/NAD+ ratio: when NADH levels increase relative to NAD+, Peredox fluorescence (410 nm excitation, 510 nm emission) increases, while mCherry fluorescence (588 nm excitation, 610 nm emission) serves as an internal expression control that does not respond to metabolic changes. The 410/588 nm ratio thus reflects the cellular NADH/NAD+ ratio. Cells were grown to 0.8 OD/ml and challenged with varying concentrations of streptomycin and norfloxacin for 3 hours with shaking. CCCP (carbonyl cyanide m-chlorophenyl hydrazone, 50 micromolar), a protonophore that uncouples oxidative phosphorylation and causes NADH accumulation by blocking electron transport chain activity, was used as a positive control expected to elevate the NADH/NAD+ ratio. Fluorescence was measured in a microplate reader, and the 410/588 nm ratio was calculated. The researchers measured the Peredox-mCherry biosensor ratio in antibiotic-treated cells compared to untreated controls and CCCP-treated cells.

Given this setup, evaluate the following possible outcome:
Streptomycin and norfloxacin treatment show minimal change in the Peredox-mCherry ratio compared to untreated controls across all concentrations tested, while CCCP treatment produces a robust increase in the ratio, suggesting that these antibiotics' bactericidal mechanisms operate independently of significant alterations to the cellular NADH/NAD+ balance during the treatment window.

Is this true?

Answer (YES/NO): NO